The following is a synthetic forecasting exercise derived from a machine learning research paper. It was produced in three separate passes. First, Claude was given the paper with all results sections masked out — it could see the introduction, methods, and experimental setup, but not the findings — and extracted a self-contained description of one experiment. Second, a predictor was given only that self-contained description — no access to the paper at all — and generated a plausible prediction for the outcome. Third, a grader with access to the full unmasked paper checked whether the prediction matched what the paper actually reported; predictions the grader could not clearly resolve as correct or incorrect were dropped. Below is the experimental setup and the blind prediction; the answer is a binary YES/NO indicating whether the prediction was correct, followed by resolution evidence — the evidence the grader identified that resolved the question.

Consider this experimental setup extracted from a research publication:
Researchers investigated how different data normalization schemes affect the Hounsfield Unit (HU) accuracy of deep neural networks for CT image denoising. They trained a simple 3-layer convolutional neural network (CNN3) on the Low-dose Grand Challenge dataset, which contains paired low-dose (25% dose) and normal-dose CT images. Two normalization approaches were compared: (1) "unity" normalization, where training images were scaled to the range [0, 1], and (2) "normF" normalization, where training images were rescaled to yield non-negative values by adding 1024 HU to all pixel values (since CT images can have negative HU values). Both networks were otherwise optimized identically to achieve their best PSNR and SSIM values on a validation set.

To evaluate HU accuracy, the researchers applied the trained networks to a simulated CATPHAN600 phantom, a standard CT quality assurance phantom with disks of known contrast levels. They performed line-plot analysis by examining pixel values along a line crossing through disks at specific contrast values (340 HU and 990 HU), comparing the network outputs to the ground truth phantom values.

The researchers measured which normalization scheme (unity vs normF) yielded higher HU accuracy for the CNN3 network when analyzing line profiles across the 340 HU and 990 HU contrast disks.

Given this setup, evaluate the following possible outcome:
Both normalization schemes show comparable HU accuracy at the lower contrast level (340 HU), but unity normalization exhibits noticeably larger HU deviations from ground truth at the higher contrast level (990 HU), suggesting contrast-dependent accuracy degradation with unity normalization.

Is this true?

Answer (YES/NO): NO